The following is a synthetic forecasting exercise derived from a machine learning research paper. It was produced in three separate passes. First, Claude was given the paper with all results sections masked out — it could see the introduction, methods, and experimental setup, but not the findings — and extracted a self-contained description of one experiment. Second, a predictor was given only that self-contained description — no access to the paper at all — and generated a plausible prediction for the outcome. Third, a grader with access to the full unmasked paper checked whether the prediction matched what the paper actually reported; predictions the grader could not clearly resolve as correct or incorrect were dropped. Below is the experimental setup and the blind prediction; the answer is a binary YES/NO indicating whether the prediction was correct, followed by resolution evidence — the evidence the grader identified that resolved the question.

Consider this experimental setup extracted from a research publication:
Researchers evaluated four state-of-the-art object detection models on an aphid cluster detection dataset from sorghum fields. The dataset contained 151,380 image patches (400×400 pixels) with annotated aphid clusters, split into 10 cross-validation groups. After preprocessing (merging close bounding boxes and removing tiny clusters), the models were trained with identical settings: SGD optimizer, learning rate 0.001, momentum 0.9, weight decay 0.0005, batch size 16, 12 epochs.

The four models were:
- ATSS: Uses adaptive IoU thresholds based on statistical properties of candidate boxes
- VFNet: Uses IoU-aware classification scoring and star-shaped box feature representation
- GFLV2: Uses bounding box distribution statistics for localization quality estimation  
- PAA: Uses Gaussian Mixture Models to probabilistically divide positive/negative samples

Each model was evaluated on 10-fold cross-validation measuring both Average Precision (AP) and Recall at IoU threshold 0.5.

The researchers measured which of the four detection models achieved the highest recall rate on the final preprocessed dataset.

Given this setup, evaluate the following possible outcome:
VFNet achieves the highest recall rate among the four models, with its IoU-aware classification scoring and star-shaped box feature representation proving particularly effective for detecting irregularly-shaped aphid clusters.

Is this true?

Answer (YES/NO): NO